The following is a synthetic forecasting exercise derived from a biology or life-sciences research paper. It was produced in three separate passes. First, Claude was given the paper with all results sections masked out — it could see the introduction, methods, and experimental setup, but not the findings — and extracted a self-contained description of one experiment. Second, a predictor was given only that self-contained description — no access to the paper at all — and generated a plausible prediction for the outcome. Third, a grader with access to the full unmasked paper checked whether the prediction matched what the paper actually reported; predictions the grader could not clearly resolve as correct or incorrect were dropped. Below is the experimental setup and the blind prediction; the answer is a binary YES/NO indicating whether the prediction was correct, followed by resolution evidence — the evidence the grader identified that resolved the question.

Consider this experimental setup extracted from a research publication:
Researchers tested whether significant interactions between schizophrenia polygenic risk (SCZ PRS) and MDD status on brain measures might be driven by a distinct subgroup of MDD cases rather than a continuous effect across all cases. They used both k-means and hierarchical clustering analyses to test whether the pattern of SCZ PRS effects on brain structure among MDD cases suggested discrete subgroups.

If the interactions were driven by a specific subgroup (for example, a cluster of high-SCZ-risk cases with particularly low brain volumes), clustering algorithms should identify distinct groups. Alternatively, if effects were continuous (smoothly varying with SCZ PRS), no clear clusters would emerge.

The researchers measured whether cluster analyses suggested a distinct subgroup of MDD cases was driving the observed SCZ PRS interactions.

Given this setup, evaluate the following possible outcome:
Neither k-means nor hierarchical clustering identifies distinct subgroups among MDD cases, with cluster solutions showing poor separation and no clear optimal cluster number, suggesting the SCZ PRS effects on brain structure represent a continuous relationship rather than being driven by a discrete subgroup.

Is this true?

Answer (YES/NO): NO